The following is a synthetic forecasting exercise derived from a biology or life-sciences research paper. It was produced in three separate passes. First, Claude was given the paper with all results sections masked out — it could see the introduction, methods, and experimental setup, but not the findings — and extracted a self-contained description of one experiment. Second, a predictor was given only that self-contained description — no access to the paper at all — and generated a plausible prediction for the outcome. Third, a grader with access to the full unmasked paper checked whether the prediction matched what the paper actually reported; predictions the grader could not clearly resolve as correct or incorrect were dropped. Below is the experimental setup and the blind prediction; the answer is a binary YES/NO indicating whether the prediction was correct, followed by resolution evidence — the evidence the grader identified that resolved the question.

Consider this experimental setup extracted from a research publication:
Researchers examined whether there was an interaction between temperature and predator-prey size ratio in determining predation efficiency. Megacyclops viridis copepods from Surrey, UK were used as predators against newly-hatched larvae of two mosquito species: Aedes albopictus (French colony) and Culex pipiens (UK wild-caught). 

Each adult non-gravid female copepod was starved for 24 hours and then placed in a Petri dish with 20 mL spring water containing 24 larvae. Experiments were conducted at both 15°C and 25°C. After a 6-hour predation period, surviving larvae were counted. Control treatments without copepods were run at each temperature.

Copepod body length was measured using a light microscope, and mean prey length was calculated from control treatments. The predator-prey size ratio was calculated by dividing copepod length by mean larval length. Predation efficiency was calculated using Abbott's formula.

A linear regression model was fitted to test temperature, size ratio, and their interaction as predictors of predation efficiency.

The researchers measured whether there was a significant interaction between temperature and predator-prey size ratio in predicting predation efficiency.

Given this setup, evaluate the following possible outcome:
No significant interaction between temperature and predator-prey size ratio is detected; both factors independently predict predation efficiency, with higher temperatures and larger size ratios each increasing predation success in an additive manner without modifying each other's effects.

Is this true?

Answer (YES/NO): NO